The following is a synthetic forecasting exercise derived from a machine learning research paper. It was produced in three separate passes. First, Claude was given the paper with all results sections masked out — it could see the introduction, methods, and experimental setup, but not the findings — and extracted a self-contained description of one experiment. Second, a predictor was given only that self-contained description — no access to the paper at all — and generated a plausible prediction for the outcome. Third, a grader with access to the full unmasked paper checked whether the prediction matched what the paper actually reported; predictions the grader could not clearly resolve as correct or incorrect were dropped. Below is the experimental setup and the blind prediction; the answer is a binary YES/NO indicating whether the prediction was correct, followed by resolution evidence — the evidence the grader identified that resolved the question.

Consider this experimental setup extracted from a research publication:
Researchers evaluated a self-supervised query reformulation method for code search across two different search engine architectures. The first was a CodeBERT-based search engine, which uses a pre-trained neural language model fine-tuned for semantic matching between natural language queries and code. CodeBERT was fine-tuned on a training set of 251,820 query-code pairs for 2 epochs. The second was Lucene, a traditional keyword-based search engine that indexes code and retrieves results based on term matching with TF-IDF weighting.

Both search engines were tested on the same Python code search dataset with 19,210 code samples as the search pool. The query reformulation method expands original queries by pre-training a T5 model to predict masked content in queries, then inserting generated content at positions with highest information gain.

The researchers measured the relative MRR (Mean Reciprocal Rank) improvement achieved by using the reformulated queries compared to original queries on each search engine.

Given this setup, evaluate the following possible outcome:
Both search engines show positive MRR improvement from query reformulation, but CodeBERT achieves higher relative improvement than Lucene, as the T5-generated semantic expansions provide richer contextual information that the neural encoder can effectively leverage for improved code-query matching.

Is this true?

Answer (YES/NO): NO